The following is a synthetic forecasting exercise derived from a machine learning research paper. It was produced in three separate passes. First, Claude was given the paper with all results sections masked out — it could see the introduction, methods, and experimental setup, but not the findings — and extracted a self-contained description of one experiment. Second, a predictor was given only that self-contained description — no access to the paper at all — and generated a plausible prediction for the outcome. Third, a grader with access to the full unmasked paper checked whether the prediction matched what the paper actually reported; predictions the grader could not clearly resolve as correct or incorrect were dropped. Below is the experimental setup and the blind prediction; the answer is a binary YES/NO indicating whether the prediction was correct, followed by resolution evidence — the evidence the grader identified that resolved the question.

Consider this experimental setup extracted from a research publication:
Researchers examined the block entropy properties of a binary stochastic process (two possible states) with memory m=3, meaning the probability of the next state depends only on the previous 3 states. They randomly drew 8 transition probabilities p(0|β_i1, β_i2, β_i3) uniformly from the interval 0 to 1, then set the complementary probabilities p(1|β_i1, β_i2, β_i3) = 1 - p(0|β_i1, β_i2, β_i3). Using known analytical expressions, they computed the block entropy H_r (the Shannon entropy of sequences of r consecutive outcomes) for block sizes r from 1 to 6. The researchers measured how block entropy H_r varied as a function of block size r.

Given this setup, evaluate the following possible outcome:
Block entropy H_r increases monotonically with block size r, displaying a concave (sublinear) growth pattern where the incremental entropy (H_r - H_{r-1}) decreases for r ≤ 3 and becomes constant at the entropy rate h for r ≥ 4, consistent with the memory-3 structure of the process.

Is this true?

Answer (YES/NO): YES